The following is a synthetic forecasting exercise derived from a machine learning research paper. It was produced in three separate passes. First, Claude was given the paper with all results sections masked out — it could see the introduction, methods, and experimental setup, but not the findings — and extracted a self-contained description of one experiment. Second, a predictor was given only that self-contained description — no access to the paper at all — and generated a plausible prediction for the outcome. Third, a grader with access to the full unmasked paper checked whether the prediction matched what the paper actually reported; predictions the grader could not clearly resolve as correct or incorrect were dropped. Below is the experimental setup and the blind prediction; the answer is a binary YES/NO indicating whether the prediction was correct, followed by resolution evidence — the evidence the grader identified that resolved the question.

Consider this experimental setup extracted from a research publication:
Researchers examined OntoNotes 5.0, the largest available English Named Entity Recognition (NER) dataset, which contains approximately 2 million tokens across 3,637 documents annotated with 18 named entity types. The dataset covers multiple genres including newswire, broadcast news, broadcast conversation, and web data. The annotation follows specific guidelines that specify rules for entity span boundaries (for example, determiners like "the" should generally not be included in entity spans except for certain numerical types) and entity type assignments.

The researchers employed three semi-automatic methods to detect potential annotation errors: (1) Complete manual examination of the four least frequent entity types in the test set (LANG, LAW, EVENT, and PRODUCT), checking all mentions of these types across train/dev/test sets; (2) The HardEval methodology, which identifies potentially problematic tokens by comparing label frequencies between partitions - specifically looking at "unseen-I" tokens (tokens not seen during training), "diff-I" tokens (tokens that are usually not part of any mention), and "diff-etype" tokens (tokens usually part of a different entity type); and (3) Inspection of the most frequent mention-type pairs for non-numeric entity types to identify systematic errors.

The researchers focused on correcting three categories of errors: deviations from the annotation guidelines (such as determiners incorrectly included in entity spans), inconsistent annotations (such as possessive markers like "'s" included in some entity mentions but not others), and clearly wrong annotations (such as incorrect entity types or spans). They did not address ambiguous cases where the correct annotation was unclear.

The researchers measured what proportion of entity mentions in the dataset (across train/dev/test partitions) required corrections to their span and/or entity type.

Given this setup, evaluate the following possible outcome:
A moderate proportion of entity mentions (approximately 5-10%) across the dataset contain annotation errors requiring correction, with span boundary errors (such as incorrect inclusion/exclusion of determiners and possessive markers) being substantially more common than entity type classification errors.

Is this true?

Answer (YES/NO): YES